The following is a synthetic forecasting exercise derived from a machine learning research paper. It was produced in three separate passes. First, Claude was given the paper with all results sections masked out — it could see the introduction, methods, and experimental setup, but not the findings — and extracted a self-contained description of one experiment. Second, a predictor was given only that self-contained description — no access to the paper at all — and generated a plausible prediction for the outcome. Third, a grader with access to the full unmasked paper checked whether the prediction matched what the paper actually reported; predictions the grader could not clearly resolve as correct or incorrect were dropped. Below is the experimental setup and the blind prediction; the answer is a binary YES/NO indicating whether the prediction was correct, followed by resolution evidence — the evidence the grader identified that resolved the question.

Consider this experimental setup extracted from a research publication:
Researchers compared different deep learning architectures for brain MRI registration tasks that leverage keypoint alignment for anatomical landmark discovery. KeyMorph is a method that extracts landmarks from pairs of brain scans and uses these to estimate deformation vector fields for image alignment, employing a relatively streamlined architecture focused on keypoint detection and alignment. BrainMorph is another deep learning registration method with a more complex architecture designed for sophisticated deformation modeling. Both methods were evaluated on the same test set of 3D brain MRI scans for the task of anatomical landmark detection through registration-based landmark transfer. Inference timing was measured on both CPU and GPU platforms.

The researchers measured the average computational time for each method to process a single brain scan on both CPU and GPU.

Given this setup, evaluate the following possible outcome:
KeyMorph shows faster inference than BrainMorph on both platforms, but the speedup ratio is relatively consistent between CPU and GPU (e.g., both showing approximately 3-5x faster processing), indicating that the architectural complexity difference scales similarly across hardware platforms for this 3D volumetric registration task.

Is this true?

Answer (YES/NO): NO